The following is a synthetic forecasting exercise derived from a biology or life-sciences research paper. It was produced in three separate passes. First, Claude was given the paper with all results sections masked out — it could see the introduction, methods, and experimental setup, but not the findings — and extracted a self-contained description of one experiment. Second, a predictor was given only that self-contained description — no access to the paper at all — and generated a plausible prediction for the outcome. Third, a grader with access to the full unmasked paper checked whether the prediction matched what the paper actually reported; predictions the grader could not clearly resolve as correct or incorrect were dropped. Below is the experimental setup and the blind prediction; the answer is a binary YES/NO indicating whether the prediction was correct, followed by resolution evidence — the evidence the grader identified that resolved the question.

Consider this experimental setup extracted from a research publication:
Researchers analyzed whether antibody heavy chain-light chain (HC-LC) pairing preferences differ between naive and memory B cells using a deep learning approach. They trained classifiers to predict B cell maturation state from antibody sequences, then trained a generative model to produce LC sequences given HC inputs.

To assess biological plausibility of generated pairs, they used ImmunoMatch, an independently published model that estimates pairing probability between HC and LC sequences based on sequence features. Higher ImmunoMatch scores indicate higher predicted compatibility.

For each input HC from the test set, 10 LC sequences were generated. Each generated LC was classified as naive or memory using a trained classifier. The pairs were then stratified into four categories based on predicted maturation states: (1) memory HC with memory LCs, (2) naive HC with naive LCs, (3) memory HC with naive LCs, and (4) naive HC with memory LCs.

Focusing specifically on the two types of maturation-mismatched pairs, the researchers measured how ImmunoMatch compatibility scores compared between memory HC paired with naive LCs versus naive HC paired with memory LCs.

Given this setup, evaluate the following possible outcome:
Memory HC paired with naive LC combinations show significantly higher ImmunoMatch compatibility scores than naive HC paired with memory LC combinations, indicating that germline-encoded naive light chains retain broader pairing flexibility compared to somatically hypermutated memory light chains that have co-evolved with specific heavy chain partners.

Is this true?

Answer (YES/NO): NO